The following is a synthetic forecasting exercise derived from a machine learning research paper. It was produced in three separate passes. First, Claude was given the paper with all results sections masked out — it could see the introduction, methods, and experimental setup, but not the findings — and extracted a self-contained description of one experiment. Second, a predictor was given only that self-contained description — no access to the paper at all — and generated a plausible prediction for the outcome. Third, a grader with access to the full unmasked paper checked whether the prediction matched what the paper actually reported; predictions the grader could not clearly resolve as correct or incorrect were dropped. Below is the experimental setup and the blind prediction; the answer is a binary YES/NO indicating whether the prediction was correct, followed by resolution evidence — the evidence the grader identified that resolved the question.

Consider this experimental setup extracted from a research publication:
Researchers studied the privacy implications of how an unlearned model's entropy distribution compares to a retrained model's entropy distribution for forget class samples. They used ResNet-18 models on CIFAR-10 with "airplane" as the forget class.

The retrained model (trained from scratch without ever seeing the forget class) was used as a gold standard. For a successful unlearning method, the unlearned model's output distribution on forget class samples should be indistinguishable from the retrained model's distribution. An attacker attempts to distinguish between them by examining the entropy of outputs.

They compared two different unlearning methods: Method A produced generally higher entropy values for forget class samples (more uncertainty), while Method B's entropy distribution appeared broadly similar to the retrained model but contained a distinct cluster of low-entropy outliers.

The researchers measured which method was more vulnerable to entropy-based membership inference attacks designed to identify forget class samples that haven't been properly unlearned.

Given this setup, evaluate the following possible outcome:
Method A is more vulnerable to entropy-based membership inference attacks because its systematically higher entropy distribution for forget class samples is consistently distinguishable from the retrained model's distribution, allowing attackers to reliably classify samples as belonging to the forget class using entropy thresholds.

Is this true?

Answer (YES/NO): YES